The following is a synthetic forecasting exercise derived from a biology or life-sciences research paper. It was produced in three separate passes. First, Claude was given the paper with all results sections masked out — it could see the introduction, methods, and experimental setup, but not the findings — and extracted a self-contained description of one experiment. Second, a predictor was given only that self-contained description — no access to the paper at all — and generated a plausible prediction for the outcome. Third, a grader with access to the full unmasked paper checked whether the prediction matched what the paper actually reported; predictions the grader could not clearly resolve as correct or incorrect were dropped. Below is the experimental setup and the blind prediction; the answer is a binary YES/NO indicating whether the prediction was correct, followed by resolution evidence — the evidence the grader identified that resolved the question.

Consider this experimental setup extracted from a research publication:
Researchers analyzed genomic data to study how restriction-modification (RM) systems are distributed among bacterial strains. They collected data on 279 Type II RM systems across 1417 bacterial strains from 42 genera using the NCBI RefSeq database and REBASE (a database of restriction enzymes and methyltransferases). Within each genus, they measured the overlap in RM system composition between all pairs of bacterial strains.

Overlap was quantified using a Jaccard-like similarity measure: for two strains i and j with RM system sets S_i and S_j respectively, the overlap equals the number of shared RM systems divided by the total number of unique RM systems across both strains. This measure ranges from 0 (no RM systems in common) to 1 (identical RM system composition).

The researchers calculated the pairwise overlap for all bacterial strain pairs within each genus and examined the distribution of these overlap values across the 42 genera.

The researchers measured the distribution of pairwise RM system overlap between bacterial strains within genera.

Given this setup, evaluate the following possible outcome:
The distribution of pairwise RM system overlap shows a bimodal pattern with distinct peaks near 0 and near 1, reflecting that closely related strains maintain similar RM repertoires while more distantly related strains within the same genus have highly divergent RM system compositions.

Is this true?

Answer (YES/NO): NO